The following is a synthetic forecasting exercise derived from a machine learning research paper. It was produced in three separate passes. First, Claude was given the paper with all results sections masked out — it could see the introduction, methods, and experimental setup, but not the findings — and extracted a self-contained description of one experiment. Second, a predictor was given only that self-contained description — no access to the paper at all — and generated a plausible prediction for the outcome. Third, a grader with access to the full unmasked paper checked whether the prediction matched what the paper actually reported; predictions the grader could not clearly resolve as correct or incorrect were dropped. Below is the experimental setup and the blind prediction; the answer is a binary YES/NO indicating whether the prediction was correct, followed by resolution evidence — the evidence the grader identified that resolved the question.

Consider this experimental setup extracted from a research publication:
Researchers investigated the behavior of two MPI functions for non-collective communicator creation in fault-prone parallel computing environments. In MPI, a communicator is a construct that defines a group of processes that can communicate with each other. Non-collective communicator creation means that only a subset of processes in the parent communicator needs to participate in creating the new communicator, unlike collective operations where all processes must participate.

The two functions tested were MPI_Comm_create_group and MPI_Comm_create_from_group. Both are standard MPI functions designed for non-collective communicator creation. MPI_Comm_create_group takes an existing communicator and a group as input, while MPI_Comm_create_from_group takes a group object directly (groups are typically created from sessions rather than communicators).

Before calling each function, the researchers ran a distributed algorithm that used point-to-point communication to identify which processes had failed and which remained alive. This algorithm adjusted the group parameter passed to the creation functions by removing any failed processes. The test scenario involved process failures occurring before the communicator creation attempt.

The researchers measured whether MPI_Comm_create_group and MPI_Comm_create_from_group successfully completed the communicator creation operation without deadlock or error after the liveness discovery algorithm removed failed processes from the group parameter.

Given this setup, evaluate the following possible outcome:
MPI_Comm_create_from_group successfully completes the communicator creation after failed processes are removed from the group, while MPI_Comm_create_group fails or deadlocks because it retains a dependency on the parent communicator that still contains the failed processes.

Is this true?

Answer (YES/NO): YES